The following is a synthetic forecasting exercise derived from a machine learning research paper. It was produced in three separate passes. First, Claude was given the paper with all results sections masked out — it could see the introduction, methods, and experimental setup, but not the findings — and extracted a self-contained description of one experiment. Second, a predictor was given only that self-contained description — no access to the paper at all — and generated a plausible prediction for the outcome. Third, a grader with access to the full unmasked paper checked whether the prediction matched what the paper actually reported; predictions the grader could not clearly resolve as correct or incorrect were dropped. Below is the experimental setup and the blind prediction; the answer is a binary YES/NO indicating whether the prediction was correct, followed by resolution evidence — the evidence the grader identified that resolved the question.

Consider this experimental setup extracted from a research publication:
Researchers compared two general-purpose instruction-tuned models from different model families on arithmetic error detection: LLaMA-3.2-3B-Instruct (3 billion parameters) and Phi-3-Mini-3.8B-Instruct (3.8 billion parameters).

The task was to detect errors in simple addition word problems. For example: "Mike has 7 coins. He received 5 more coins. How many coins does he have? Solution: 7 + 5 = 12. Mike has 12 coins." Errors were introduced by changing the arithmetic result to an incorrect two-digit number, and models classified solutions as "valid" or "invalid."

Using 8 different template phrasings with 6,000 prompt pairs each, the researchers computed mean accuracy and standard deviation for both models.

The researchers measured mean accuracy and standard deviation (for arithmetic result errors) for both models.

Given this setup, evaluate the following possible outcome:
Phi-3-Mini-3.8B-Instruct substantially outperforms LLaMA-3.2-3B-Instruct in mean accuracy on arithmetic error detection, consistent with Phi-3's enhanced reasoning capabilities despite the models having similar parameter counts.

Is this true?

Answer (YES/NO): NO